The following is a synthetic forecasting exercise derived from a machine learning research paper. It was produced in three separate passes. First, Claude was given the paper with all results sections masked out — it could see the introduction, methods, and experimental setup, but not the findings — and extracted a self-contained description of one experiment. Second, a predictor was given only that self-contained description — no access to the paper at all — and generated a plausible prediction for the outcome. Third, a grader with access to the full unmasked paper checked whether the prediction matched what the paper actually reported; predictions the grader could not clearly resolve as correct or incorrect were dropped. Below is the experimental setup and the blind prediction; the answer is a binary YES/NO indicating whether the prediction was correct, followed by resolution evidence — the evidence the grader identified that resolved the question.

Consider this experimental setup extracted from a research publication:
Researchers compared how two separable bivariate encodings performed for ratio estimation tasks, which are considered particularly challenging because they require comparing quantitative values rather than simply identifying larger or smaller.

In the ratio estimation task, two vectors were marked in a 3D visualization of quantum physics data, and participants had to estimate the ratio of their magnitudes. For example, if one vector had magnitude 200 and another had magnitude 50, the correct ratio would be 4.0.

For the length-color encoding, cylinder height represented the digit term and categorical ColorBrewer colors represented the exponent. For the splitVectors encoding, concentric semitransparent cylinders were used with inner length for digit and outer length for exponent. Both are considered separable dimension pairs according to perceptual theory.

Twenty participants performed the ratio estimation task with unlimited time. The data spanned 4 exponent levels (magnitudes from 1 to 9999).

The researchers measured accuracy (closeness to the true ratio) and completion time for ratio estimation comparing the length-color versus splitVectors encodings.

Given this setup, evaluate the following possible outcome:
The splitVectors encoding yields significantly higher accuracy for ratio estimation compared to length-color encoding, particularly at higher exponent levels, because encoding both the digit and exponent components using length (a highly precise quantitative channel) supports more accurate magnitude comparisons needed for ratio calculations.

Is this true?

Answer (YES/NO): NO